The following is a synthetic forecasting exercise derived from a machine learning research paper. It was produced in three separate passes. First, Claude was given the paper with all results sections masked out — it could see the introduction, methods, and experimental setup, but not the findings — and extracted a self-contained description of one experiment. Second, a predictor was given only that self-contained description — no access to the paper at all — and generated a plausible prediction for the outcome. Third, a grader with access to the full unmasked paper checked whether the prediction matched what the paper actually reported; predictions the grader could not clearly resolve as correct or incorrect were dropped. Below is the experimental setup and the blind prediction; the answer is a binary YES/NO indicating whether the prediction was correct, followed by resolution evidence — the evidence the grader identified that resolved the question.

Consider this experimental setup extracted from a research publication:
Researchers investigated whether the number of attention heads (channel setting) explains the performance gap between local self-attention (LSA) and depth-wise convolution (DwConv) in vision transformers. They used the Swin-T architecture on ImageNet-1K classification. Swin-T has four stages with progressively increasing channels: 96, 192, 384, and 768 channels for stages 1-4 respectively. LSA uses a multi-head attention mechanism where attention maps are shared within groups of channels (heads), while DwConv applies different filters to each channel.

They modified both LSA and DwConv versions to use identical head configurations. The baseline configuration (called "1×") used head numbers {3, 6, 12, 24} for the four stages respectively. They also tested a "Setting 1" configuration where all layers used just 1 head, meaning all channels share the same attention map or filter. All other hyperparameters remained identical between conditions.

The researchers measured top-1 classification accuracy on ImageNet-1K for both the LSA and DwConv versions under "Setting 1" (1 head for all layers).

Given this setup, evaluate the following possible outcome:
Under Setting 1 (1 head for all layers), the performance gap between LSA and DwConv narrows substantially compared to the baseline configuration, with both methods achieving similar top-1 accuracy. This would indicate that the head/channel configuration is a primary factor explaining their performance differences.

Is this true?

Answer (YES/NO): NO